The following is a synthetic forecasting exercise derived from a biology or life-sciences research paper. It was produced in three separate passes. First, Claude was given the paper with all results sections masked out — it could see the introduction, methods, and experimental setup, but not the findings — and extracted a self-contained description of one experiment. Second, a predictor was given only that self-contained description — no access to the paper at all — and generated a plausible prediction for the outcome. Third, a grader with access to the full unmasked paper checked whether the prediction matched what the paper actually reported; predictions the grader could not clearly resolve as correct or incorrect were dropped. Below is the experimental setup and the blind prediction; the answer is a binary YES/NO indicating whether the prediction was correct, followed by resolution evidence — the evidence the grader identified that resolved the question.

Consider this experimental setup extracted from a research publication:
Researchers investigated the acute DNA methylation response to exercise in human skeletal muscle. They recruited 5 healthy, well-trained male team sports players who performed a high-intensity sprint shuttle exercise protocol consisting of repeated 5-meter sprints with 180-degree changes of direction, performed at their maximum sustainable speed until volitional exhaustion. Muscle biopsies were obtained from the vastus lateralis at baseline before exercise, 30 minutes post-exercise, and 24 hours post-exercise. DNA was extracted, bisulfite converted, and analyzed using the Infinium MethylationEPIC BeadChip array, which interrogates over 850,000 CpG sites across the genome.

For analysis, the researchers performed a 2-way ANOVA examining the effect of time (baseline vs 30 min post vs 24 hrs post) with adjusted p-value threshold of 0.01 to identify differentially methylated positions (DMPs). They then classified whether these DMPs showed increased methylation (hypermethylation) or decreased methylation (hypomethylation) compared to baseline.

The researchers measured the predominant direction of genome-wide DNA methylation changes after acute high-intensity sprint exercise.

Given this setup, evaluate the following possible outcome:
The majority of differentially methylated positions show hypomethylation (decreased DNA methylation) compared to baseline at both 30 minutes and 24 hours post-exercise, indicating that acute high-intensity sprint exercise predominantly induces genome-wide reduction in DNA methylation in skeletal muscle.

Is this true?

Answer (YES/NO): NO